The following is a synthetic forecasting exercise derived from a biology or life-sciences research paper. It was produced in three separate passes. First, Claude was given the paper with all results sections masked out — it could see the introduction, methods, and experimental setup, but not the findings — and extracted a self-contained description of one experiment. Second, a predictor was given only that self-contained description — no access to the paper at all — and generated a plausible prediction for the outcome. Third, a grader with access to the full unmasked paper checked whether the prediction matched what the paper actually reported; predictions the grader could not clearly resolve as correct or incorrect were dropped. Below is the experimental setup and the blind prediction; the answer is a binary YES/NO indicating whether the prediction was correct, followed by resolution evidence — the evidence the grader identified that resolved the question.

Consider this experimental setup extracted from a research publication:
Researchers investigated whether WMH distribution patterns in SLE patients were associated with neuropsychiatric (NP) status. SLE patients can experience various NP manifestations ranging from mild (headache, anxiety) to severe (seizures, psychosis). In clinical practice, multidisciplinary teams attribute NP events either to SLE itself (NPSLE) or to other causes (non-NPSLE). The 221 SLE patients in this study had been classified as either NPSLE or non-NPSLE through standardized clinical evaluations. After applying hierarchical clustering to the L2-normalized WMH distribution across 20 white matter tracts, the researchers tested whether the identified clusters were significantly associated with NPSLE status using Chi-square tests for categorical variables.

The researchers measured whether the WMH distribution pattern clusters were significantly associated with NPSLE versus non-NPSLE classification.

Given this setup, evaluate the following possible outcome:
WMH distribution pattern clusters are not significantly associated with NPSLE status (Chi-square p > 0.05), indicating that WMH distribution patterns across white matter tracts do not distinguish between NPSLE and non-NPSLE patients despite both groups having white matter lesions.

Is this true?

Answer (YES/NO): YES